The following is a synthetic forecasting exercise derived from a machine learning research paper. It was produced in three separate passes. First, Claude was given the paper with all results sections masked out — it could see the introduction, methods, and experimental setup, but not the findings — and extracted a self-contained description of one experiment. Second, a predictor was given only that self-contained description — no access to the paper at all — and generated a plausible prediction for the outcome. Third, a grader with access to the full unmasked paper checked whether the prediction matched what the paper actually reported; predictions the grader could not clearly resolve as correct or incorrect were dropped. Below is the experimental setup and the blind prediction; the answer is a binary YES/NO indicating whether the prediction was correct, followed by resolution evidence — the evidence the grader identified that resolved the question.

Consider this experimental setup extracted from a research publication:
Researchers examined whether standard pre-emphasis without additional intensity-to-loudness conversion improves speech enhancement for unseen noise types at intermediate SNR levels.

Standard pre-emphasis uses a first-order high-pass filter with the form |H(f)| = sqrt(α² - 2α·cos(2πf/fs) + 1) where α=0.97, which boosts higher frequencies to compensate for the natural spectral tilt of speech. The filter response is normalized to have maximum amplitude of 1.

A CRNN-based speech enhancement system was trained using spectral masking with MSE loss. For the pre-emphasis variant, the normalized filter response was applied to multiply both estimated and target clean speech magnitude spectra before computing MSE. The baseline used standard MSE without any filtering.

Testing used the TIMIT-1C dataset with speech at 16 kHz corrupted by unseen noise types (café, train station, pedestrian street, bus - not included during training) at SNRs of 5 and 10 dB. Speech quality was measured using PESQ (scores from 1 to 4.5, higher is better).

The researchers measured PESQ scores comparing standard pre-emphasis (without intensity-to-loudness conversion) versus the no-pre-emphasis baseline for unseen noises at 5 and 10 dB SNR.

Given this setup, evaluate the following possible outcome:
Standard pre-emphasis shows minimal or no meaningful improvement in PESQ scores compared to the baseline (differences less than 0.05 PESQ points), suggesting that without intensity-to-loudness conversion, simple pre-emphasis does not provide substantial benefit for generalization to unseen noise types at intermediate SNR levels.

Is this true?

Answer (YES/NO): YES